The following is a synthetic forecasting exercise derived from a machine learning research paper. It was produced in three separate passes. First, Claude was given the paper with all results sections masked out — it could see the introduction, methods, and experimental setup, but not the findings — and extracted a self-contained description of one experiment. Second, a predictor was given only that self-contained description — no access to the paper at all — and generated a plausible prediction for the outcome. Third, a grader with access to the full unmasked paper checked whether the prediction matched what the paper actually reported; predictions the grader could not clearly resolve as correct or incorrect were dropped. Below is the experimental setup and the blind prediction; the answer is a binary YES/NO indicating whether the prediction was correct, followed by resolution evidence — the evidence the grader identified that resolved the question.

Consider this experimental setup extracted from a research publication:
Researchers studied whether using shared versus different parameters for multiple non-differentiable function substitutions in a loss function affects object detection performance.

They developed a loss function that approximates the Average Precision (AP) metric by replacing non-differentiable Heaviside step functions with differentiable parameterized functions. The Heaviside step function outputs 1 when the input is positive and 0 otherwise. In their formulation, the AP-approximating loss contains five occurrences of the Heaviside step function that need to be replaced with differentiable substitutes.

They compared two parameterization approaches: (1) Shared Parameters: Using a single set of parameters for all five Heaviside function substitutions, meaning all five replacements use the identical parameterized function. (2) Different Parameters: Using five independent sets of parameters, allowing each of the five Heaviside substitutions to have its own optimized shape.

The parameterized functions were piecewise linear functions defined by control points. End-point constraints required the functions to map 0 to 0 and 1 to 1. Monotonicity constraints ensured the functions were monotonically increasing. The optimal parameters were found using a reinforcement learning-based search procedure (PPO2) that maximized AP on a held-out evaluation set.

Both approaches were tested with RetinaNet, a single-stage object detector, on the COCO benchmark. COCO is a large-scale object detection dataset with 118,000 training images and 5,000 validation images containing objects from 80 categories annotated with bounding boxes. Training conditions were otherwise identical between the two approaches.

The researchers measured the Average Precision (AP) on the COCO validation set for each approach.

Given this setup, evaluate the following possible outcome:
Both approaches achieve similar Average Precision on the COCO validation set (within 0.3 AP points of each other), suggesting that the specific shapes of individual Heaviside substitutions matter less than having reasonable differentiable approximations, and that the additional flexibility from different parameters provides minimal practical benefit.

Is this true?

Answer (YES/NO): NO